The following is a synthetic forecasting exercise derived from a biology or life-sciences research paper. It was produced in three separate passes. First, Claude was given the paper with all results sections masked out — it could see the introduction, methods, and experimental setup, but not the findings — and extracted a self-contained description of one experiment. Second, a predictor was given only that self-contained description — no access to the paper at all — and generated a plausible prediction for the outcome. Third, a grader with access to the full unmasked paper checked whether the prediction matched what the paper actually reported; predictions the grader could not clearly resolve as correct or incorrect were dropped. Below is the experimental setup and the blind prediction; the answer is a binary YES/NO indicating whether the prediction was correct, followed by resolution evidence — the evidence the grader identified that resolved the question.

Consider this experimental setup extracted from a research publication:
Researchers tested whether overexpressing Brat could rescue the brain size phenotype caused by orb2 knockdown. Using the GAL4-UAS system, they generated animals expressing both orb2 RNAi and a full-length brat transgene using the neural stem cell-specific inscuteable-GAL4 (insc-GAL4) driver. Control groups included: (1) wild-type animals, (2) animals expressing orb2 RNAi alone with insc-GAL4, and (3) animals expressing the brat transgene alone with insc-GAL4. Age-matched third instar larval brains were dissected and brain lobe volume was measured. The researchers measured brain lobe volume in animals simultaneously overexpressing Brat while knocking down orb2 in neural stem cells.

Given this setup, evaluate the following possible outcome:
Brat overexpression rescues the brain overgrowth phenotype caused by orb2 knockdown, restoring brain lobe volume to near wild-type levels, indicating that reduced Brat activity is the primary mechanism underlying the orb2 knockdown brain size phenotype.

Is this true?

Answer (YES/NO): NO